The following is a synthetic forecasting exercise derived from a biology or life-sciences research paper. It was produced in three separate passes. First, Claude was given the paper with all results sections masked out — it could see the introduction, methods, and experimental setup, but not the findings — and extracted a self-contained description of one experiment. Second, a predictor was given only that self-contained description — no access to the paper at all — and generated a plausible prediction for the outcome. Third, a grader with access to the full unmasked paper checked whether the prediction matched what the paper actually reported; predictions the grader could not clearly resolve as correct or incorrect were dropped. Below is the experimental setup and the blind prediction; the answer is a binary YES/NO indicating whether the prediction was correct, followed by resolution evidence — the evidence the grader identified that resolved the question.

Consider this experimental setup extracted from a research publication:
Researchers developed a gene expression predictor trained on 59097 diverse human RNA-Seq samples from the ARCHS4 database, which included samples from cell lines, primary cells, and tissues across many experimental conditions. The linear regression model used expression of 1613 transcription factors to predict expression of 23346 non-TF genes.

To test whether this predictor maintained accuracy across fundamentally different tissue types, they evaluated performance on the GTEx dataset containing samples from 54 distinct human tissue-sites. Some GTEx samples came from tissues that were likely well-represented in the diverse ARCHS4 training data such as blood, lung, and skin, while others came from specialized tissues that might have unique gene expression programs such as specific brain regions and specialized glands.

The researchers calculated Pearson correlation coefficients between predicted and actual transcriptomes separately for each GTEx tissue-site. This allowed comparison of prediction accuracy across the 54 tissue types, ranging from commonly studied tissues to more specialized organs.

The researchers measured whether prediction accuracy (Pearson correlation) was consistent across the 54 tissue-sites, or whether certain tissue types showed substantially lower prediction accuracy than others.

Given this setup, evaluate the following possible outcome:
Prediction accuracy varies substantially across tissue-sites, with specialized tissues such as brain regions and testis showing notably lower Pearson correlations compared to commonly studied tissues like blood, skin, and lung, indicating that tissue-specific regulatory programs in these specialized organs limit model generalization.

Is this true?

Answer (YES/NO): NO